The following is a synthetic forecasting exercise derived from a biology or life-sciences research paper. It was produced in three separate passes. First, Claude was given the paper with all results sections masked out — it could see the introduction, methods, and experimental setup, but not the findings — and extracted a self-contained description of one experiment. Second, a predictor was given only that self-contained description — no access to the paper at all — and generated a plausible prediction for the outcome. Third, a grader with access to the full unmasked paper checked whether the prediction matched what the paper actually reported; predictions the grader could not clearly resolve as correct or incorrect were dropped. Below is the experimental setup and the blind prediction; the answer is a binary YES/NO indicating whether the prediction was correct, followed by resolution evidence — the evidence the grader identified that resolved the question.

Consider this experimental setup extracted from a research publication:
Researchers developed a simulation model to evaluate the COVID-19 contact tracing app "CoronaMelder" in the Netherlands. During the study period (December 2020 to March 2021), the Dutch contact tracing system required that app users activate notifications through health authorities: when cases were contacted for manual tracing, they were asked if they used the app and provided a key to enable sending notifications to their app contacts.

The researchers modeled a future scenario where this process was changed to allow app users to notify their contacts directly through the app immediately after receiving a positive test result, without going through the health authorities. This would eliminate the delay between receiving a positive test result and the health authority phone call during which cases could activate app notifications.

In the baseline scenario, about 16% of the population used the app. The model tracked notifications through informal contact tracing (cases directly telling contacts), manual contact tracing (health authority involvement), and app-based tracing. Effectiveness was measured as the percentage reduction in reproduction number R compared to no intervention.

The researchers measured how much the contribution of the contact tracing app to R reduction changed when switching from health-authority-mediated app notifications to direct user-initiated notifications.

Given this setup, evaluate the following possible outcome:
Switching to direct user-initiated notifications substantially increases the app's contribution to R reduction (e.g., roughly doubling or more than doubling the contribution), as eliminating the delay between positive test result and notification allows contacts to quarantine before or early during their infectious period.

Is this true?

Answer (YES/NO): NO